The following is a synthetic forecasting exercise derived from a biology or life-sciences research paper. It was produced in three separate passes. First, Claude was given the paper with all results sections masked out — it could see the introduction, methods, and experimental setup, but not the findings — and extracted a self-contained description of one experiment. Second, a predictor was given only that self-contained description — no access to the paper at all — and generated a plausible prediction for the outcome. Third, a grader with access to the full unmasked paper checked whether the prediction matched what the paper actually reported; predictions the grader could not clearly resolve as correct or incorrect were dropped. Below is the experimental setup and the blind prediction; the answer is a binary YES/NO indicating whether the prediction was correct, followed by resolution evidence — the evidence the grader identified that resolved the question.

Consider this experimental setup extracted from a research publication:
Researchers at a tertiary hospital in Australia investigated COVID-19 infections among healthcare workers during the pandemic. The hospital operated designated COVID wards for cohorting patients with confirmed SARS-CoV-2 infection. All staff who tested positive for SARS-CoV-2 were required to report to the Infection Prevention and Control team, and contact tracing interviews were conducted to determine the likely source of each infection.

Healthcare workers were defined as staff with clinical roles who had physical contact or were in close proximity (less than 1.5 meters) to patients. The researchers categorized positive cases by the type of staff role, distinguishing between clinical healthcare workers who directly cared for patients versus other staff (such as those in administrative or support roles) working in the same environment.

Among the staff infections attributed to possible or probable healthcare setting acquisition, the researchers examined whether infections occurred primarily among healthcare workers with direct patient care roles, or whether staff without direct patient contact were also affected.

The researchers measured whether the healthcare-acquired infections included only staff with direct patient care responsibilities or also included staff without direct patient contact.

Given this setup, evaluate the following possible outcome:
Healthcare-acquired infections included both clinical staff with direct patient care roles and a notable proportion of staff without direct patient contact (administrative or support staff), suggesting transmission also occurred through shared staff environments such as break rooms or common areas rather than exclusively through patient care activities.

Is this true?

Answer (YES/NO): NO